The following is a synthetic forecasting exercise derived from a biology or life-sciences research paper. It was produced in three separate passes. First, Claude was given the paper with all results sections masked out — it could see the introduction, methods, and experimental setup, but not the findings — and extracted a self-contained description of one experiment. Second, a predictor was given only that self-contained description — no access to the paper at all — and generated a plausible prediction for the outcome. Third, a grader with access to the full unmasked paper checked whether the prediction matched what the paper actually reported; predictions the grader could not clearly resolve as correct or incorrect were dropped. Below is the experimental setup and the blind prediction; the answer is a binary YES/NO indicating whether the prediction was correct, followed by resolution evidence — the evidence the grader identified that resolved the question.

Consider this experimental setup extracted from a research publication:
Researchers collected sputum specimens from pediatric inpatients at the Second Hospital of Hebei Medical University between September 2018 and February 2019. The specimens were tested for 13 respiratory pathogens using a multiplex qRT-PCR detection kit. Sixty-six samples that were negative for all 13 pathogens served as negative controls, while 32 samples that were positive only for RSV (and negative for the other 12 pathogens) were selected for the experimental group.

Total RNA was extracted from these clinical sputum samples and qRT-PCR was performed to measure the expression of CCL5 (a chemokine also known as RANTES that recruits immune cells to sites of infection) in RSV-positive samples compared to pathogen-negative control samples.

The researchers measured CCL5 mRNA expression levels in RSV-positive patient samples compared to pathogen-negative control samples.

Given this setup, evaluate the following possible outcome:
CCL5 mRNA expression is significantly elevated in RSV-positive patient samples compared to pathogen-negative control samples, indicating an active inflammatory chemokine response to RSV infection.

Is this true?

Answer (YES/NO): YES